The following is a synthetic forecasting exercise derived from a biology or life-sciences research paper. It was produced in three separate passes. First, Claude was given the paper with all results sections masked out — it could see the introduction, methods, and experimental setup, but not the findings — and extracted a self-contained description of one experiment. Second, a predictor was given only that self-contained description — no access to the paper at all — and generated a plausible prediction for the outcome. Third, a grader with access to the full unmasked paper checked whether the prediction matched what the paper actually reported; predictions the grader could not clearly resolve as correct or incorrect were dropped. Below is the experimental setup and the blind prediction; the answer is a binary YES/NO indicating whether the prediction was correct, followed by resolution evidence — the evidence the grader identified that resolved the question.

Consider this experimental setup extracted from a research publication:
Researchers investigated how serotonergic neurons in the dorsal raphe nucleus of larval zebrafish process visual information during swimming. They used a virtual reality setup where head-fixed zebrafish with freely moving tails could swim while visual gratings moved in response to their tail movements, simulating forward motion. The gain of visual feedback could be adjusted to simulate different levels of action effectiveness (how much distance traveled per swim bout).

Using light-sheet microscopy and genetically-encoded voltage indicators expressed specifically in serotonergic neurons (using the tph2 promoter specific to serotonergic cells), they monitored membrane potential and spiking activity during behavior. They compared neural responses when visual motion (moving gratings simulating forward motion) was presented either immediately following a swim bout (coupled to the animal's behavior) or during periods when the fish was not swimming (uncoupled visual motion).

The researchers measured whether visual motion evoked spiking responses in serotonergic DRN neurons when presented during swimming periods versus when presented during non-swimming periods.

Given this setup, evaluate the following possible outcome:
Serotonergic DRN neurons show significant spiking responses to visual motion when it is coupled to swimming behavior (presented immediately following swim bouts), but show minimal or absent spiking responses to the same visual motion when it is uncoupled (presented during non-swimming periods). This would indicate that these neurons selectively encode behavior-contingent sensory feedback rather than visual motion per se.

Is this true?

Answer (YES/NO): YES